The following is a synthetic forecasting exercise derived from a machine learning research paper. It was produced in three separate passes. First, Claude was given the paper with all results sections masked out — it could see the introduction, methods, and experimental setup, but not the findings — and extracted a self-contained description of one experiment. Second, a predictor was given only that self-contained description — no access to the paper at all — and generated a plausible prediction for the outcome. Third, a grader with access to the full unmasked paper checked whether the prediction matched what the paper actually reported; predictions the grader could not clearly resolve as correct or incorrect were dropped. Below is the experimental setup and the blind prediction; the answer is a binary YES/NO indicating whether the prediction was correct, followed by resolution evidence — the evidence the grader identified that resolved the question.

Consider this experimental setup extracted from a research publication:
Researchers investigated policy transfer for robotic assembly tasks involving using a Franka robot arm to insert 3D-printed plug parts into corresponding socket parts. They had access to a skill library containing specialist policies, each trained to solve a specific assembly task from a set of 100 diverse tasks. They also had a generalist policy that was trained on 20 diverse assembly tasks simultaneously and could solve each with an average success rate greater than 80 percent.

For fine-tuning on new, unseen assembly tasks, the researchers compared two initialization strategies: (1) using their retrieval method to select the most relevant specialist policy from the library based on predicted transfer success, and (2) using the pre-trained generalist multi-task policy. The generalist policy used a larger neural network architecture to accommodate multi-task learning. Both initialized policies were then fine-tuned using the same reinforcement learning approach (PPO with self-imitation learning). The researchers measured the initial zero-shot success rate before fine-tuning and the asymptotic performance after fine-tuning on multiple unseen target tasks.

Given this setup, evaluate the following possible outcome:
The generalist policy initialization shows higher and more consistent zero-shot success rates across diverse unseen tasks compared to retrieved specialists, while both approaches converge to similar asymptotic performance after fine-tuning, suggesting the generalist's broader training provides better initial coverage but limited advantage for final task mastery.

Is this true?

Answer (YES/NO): NO